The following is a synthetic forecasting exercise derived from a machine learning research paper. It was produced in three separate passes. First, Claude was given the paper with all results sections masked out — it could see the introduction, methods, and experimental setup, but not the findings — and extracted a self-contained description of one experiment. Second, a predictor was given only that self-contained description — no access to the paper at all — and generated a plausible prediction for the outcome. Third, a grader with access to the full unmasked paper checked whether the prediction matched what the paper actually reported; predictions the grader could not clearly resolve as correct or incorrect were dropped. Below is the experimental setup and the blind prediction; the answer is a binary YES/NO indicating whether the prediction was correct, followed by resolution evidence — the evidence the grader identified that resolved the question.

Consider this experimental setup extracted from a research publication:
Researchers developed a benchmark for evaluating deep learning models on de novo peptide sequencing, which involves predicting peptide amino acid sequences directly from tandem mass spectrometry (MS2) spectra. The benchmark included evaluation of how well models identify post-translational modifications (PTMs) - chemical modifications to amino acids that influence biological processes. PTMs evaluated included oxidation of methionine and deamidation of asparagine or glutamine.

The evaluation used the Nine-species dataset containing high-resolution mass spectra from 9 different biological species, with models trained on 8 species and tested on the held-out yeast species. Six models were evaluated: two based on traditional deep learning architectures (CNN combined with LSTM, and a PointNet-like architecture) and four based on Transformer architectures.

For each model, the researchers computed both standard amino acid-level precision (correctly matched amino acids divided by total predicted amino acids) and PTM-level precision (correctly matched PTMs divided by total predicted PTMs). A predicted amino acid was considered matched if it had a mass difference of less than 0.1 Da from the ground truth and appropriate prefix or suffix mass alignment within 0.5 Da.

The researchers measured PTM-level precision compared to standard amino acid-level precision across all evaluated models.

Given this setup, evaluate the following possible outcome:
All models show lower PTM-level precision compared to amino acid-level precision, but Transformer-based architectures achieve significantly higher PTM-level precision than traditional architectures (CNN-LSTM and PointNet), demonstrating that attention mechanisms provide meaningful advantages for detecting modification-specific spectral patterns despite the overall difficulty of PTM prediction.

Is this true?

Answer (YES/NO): NO